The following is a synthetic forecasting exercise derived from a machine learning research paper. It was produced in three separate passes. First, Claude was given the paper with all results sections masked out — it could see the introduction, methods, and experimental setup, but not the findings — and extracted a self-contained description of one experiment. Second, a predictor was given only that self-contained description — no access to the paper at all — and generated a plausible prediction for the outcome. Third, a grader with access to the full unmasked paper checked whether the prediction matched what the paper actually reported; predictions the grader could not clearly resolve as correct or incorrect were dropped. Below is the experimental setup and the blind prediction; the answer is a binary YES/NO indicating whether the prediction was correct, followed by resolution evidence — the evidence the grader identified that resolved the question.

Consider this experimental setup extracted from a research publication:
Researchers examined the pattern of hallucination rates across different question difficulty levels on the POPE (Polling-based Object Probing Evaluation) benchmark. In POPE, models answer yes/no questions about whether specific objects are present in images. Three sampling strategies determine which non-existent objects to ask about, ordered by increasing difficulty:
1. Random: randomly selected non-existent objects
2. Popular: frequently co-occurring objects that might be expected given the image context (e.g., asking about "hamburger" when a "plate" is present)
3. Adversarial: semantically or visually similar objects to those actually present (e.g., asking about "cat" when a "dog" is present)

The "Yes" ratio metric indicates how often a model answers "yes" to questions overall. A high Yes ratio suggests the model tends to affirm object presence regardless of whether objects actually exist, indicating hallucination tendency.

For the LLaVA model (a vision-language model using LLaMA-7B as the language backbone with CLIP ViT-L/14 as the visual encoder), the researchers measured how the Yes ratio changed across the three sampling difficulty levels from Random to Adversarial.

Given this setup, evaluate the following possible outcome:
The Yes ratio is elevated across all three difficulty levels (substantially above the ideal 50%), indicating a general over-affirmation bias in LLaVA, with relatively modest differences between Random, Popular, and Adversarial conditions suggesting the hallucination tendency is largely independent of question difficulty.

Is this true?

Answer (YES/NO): YES